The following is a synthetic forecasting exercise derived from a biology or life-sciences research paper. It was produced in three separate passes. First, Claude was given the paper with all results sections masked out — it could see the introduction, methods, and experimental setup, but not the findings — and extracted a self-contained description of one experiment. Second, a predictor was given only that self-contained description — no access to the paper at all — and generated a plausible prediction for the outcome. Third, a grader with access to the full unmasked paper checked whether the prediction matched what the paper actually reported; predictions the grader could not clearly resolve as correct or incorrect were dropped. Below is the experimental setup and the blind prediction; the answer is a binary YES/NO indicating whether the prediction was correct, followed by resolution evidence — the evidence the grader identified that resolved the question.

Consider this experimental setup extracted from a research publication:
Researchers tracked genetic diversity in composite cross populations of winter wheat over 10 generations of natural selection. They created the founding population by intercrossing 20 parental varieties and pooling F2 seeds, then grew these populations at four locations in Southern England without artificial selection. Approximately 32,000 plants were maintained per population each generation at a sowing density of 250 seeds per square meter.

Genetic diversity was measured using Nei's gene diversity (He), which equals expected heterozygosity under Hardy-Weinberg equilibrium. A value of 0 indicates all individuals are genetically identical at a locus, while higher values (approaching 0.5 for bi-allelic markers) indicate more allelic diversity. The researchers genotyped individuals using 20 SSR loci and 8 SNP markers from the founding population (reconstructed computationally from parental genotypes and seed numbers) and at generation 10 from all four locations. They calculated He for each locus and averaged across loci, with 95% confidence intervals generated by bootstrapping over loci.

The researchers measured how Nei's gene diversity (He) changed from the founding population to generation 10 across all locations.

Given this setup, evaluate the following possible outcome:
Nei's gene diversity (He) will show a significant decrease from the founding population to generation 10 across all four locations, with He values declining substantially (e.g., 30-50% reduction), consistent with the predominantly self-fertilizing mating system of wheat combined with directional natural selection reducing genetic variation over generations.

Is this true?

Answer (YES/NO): NO